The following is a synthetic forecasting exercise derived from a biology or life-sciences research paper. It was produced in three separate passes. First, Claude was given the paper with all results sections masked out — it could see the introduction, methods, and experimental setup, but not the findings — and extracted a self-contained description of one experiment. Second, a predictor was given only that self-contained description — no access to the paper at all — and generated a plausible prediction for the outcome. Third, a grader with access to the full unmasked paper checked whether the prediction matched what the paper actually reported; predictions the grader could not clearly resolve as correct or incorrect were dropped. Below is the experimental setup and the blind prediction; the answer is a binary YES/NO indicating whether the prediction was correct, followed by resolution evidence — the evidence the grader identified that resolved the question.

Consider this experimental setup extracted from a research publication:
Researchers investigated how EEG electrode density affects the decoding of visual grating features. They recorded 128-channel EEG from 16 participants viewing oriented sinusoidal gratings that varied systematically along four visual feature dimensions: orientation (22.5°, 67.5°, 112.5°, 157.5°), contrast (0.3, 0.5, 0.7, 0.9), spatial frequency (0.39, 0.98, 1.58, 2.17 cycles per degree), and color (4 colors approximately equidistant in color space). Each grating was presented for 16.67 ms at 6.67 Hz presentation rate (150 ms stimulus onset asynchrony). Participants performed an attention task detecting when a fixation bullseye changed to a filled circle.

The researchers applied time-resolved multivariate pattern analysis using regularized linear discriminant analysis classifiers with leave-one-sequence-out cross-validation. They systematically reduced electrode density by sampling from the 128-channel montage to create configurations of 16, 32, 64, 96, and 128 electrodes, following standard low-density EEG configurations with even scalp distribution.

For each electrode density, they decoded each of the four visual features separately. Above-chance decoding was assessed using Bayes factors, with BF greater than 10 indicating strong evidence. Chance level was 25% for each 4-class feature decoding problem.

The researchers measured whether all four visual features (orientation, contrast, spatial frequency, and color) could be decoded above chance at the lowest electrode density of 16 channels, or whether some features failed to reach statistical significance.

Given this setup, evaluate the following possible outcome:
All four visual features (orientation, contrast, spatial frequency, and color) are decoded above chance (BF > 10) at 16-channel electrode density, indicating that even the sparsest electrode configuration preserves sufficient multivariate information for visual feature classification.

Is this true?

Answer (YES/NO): YES